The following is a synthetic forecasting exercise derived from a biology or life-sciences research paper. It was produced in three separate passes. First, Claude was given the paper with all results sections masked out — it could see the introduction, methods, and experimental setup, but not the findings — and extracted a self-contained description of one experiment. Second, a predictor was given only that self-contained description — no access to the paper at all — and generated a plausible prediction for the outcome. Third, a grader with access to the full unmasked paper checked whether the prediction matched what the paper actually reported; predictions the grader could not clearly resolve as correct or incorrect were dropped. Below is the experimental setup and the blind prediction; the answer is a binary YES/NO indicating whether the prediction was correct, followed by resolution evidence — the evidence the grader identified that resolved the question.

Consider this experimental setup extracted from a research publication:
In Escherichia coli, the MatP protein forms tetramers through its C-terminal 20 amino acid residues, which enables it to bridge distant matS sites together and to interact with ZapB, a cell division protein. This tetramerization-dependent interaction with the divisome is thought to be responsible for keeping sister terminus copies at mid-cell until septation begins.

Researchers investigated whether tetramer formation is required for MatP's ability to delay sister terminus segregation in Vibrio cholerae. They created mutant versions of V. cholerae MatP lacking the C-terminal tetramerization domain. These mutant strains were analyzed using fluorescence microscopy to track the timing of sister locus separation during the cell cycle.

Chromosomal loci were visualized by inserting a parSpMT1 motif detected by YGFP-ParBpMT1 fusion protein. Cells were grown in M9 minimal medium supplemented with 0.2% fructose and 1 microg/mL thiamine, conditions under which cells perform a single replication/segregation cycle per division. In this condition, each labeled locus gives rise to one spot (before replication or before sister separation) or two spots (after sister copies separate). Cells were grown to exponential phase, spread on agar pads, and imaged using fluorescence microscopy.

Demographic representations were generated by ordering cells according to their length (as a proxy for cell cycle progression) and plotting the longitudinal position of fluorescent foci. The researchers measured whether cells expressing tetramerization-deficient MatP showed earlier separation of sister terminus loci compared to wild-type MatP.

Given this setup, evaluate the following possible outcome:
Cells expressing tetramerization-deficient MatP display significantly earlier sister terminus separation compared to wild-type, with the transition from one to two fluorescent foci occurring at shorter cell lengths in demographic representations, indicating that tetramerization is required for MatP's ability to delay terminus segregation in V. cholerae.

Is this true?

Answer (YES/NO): NO